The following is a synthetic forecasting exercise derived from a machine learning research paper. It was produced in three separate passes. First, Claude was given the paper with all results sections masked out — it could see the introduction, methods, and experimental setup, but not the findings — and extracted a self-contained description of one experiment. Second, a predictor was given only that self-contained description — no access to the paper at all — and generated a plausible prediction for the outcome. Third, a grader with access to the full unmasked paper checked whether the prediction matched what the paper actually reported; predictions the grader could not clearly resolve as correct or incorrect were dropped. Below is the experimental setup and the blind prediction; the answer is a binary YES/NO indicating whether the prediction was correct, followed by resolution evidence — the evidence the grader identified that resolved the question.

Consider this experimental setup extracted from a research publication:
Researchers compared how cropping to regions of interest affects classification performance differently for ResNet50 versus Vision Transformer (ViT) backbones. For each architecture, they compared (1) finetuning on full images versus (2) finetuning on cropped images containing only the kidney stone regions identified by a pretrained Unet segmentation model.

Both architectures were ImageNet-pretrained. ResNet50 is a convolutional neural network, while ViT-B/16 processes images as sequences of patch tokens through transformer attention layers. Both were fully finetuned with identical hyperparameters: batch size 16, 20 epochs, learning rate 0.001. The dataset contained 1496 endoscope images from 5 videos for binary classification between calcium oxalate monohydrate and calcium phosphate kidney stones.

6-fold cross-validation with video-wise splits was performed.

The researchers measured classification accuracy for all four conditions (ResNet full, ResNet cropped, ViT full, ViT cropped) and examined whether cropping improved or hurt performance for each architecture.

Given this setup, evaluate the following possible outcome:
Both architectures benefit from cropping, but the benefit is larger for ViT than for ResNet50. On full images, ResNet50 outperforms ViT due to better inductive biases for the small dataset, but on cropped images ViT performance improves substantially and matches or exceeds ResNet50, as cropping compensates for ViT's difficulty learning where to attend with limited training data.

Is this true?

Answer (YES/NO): NO